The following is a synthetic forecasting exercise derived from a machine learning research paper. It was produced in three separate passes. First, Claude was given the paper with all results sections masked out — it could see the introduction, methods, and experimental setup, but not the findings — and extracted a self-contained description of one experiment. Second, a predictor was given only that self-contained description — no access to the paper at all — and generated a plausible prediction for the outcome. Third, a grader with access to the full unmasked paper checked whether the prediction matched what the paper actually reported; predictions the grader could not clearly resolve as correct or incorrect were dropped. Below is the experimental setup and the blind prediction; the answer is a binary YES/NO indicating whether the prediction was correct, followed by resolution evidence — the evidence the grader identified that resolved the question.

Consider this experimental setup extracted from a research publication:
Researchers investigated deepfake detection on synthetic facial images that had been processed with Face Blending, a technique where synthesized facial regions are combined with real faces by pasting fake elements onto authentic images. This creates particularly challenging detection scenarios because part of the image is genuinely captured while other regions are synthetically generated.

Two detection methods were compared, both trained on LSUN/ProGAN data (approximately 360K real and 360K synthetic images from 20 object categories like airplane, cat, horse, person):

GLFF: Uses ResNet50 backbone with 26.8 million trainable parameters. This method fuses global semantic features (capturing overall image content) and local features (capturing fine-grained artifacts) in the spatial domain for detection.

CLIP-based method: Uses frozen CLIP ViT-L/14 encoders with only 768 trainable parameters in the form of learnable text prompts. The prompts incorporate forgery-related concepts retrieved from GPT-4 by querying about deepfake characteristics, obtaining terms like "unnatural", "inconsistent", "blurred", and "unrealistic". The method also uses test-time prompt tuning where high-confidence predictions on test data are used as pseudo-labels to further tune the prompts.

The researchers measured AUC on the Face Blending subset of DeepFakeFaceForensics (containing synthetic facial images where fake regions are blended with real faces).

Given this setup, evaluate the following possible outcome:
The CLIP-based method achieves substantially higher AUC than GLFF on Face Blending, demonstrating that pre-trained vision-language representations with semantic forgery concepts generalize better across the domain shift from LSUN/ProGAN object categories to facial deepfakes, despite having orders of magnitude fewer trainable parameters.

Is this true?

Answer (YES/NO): NO